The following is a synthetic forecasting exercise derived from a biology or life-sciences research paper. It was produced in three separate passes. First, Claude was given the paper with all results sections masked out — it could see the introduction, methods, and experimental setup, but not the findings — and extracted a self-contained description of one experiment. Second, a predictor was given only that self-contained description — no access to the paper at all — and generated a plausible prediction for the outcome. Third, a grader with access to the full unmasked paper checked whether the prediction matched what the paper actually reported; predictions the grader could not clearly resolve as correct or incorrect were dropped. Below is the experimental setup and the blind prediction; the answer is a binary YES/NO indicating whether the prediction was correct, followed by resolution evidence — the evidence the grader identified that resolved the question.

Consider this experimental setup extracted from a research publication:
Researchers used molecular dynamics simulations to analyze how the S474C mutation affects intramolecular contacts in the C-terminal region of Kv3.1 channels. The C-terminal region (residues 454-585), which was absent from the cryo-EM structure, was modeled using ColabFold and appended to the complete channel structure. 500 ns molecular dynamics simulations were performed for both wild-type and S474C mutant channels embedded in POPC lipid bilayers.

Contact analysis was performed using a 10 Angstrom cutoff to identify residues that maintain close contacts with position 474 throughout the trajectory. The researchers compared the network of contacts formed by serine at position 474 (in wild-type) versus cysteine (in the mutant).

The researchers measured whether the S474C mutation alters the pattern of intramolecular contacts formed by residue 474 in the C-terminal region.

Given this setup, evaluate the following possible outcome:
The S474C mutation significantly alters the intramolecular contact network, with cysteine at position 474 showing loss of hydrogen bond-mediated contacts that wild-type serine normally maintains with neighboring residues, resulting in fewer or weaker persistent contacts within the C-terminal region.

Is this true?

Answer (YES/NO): NO